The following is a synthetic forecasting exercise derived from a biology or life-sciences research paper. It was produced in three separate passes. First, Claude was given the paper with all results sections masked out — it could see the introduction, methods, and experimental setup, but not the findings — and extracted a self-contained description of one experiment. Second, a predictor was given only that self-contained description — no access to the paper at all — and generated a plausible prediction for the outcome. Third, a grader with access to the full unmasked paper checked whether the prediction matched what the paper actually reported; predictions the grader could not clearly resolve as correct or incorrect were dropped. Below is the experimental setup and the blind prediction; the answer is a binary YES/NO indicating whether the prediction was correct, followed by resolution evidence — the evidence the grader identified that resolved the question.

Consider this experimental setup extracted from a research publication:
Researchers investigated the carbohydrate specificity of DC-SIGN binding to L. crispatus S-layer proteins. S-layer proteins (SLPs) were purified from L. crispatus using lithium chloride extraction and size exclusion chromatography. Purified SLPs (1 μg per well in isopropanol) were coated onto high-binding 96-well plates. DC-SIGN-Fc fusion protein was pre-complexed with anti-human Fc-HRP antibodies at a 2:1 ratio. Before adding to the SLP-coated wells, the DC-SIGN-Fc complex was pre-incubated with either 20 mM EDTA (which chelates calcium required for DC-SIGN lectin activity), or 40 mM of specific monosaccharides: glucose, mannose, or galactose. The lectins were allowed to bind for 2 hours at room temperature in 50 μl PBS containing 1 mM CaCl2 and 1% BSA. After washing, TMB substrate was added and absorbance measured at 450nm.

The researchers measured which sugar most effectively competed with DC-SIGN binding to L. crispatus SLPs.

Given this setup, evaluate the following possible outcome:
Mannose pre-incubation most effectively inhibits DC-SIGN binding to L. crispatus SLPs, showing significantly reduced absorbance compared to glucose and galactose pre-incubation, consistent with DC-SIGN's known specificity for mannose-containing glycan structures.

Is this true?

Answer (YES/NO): NO